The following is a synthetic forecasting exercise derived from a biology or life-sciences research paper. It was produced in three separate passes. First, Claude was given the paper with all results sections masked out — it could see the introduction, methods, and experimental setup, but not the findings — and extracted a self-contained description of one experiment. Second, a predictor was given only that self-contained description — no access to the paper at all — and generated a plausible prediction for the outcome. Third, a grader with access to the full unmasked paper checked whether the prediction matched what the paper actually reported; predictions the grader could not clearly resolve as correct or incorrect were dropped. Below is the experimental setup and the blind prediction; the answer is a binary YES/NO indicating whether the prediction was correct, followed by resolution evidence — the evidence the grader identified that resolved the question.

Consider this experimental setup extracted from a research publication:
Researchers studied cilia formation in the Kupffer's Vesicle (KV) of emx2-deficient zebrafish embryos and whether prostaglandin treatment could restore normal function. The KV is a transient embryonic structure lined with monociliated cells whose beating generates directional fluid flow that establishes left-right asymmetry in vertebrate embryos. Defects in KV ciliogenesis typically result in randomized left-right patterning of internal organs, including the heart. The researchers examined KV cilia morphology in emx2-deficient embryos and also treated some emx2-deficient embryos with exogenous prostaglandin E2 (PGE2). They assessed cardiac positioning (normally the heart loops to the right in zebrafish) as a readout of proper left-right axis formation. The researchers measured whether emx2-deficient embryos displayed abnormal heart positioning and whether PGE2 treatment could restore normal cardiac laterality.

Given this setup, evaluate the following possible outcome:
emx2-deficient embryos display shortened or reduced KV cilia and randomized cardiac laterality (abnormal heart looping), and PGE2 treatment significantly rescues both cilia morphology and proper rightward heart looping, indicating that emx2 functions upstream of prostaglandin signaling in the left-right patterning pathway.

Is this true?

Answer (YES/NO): YES